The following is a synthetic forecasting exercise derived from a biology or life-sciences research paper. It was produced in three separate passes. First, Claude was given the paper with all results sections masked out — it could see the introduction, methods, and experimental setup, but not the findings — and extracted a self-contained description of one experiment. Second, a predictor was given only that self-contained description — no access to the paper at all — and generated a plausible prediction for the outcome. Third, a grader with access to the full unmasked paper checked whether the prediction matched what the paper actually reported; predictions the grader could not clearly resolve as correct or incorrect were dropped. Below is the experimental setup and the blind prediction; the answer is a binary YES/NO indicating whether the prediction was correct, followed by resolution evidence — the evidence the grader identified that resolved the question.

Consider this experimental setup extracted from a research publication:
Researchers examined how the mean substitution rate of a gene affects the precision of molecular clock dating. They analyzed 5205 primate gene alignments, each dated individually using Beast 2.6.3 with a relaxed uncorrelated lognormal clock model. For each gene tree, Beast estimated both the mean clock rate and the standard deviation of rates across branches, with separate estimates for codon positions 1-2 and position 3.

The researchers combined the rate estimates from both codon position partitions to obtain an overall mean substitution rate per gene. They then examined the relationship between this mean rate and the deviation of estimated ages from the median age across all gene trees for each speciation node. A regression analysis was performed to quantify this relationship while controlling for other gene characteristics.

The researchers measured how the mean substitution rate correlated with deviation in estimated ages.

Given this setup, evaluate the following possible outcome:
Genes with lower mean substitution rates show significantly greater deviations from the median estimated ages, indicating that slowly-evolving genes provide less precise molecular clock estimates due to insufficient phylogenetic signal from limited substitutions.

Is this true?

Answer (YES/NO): YES